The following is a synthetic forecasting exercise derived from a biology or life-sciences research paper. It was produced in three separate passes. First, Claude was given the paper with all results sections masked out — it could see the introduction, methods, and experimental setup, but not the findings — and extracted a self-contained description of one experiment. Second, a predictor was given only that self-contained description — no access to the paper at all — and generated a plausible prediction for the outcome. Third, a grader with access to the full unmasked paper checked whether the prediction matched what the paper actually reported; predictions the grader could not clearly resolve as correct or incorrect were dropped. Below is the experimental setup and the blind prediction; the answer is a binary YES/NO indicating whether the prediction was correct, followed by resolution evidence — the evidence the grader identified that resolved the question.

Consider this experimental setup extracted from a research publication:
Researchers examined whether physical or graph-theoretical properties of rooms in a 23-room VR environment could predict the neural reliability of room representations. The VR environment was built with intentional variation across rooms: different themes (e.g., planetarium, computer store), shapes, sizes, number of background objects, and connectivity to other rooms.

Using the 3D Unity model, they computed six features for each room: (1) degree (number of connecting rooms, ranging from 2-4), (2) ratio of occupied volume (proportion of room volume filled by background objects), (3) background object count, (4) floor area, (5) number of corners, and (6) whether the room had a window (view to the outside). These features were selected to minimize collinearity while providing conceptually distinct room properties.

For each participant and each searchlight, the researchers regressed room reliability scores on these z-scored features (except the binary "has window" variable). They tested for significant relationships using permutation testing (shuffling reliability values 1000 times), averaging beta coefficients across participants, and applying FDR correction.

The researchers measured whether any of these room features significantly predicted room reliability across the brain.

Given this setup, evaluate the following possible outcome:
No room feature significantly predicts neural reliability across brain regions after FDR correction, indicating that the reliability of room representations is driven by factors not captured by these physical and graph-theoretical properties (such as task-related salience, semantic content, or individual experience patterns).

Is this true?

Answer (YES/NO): NO